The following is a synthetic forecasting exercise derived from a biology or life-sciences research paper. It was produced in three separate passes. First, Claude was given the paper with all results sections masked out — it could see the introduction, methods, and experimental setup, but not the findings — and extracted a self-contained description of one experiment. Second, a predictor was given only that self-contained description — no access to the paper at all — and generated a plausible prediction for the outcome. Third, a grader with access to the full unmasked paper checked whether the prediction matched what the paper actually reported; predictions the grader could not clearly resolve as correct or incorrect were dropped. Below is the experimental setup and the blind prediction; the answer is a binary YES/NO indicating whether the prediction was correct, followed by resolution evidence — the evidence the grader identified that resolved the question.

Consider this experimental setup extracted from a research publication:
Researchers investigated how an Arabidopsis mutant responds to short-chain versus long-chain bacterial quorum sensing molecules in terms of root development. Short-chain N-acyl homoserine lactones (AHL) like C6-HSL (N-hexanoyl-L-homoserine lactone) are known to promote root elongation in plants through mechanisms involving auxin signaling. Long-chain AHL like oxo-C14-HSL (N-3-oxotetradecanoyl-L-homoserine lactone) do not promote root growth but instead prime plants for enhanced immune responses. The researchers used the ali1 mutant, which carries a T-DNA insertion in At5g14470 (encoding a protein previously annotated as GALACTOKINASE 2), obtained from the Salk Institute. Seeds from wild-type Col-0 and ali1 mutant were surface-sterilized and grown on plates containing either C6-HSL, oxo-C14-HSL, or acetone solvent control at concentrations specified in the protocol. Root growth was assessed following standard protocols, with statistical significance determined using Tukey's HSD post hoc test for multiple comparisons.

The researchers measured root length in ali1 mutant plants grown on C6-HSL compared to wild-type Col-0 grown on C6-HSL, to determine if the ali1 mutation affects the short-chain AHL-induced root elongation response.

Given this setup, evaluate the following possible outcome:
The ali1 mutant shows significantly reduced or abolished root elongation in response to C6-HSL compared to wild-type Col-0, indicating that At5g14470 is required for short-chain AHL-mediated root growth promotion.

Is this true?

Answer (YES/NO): NO